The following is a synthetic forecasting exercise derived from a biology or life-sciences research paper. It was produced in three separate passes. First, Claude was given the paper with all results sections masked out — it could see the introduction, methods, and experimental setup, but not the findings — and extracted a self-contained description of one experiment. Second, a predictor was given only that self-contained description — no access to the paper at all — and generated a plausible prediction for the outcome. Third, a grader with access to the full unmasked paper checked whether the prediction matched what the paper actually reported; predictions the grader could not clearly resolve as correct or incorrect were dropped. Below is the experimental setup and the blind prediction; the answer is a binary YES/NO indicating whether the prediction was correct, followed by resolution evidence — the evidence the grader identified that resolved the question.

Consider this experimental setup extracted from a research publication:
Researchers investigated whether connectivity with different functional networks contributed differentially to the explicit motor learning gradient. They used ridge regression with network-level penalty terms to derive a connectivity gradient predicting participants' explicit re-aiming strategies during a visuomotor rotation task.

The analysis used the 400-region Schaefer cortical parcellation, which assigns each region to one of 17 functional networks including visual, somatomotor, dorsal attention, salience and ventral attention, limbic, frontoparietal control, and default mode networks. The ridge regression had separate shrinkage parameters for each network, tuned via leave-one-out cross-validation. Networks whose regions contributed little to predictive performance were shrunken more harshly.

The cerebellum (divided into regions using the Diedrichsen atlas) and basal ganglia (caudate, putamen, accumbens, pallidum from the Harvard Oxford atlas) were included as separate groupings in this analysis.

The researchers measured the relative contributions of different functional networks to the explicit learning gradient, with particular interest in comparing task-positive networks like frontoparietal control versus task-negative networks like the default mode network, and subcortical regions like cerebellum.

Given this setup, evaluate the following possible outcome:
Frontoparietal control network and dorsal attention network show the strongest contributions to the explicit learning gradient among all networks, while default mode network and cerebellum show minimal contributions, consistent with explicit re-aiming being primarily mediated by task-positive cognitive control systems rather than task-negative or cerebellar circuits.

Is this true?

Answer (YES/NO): NO